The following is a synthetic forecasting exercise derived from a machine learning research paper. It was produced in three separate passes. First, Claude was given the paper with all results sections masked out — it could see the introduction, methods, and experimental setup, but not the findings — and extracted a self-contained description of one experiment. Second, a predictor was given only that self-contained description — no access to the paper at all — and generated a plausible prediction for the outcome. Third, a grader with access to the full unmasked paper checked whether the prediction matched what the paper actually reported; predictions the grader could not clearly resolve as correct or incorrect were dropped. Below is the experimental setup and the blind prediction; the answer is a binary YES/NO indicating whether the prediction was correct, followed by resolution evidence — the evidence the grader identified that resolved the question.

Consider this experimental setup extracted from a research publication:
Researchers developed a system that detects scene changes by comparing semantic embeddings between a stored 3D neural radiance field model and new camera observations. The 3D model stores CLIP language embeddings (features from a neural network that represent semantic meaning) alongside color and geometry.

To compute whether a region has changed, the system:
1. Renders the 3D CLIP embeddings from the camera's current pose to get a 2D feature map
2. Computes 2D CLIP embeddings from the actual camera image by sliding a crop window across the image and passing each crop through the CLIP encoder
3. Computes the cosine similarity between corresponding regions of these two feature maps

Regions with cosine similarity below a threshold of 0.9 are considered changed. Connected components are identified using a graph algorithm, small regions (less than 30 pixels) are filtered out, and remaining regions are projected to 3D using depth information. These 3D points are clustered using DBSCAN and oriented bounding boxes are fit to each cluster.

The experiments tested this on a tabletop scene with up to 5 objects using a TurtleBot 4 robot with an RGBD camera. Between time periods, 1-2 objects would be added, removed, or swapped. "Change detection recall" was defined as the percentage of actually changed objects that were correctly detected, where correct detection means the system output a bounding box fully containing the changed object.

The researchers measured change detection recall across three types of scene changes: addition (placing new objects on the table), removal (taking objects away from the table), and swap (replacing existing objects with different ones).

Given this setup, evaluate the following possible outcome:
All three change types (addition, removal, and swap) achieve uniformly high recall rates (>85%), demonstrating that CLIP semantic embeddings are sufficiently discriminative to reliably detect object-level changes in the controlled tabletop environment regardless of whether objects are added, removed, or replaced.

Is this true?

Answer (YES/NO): YES